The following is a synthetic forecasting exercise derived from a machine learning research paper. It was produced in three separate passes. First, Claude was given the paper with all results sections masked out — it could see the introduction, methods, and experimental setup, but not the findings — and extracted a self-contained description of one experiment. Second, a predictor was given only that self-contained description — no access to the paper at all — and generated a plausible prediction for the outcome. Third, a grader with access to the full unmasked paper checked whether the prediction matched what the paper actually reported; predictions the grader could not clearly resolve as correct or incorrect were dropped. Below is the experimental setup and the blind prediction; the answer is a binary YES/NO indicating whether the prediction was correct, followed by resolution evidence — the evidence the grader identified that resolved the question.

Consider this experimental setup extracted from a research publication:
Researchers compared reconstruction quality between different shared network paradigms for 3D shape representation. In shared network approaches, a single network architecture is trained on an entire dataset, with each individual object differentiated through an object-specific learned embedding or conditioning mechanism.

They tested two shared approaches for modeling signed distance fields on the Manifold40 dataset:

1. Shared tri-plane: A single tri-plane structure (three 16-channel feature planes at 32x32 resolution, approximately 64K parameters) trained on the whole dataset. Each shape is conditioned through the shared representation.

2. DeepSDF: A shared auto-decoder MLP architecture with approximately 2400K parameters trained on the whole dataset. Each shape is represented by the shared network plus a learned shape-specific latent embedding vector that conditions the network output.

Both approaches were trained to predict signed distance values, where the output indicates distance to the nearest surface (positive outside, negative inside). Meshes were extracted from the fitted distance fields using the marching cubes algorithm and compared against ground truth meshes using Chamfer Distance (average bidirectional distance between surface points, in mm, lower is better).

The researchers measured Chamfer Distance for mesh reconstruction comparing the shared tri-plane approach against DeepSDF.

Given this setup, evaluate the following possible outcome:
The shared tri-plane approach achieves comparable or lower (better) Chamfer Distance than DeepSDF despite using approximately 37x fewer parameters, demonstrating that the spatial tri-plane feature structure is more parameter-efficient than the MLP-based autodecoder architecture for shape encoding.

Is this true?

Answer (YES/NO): YES